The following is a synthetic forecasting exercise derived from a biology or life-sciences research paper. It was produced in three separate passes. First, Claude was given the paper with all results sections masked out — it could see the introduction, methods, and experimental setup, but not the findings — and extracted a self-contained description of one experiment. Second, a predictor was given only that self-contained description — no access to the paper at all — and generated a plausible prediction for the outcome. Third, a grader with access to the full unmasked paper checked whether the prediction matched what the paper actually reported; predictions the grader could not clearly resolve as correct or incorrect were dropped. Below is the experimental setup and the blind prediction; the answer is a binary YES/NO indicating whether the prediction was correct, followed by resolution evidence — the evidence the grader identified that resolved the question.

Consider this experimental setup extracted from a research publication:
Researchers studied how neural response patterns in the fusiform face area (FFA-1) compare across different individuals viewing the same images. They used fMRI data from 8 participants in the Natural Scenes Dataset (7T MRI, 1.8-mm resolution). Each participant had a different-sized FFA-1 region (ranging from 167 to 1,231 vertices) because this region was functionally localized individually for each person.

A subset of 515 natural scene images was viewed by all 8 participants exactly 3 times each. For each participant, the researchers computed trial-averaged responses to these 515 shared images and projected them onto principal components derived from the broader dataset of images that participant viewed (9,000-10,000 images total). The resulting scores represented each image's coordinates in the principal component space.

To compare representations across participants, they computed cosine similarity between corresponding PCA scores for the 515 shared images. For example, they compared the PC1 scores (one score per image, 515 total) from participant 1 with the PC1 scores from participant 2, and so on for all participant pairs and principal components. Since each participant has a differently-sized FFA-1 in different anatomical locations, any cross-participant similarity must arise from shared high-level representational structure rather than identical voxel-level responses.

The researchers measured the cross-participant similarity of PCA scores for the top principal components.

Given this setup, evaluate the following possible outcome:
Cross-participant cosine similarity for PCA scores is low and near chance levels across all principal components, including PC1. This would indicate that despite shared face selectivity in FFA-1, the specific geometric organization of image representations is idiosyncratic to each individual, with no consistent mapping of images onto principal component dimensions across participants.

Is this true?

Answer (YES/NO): NO